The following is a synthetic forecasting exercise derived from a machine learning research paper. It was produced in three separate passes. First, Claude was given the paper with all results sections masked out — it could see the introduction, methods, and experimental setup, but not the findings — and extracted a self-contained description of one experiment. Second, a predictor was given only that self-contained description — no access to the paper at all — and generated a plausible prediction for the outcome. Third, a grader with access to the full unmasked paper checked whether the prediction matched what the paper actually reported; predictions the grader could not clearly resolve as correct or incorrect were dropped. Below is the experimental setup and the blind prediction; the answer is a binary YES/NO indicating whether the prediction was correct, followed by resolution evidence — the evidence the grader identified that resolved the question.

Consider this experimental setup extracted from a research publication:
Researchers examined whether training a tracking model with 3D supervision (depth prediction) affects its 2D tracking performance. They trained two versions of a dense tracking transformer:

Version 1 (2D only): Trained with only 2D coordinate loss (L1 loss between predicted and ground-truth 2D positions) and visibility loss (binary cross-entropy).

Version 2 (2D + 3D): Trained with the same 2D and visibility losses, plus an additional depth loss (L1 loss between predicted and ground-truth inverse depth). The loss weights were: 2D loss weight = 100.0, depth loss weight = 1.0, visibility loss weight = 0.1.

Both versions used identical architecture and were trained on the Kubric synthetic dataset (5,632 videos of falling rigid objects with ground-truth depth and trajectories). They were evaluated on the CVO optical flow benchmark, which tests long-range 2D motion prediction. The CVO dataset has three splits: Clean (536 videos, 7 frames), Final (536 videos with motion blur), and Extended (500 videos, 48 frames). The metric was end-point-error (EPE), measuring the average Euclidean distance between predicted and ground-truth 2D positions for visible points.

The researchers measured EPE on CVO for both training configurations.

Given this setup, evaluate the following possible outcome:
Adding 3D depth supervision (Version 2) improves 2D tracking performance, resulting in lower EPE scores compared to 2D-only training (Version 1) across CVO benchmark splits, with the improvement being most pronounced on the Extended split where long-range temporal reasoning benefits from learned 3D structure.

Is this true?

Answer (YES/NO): NO